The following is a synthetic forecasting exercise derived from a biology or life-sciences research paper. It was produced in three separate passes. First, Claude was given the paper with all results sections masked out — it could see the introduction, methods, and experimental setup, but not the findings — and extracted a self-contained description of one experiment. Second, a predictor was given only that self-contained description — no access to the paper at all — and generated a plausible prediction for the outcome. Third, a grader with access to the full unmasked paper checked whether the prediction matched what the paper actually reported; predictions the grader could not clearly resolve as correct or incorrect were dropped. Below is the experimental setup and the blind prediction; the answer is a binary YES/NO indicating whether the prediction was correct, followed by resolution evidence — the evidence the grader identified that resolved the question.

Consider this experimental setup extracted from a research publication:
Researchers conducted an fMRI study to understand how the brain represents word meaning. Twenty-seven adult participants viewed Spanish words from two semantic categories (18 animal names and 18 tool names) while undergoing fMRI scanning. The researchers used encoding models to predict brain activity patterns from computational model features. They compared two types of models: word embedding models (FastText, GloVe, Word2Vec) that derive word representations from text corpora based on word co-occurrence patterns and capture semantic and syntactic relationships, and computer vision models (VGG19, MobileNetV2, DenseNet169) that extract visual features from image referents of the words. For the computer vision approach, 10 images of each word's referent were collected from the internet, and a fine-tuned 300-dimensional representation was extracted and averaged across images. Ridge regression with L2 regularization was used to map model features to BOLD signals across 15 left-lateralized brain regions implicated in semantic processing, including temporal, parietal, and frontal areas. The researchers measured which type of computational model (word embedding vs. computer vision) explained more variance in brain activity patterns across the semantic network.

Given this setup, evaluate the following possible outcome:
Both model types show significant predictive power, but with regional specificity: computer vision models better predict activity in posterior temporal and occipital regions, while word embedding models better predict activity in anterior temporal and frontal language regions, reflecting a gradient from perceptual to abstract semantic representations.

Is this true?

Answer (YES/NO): NO